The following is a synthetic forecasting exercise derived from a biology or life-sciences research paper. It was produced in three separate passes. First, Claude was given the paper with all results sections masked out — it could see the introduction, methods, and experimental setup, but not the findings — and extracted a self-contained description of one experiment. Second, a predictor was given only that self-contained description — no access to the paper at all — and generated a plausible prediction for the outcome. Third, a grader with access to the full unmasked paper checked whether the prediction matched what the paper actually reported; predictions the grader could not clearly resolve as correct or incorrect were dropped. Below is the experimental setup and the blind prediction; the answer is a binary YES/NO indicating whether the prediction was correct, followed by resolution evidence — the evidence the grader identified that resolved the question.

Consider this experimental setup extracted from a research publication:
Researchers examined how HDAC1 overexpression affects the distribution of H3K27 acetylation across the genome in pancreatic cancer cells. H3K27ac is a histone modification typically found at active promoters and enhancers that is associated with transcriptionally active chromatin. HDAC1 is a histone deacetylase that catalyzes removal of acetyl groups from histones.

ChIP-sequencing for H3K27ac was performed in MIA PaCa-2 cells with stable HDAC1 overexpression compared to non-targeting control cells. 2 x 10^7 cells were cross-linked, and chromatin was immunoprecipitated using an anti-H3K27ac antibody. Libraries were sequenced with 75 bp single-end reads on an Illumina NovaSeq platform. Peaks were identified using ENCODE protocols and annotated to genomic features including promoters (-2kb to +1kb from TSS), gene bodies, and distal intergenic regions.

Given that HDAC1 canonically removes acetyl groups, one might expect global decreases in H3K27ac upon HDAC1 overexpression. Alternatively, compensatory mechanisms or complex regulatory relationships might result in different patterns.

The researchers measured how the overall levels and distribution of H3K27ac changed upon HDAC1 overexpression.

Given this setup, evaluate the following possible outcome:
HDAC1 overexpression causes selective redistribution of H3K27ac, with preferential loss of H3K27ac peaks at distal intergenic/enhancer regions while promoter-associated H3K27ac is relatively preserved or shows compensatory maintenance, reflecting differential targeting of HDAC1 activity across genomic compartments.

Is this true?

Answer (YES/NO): NO